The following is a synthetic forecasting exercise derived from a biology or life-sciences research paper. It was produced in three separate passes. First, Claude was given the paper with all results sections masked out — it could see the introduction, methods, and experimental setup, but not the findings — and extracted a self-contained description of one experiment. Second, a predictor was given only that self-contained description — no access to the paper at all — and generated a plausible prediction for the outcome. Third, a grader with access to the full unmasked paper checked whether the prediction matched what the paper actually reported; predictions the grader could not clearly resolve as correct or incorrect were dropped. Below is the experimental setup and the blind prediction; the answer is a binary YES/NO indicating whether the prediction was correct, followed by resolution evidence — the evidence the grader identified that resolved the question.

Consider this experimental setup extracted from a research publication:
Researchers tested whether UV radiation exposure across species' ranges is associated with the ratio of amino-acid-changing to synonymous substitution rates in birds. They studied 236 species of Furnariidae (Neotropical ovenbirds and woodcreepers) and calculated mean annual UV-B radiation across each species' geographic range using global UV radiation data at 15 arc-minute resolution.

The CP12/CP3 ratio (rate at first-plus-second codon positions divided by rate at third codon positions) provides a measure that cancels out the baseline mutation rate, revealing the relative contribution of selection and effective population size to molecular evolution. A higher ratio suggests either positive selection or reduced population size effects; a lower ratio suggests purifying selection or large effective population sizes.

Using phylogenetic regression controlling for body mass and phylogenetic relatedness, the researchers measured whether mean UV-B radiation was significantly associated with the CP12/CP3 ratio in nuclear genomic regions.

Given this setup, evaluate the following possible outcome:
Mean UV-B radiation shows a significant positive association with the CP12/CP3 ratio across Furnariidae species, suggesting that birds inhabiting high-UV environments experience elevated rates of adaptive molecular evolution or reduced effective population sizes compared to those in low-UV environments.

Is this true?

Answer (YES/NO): YES